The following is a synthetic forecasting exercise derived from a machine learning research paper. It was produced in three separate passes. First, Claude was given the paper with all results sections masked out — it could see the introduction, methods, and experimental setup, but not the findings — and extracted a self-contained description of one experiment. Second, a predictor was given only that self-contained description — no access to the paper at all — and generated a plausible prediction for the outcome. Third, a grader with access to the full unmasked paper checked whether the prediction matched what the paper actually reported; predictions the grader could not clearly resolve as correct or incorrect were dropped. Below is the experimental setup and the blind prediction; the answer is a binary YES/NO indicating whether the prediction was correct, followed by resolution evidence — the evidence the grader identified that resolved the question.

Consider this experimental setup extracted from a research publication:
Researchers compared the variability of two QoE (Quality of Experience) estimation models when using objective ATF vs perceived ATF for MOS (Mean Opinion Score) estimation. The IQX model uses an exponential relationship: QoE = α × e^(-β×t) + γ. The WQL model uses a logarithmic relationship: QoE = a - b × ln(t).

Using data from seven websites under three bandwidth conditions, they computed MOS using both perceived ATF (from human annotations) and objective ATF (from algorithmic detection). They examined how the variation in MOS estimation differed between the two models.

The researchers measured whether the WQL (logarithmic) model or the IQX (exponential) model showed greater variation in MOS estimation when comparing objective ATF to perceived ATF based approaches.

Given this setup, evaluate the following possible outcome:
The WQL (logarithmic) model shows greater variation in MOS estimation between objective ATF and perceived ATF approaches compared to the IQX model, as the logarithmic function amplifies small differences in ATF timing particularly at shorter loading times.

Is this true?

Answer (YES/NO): NO